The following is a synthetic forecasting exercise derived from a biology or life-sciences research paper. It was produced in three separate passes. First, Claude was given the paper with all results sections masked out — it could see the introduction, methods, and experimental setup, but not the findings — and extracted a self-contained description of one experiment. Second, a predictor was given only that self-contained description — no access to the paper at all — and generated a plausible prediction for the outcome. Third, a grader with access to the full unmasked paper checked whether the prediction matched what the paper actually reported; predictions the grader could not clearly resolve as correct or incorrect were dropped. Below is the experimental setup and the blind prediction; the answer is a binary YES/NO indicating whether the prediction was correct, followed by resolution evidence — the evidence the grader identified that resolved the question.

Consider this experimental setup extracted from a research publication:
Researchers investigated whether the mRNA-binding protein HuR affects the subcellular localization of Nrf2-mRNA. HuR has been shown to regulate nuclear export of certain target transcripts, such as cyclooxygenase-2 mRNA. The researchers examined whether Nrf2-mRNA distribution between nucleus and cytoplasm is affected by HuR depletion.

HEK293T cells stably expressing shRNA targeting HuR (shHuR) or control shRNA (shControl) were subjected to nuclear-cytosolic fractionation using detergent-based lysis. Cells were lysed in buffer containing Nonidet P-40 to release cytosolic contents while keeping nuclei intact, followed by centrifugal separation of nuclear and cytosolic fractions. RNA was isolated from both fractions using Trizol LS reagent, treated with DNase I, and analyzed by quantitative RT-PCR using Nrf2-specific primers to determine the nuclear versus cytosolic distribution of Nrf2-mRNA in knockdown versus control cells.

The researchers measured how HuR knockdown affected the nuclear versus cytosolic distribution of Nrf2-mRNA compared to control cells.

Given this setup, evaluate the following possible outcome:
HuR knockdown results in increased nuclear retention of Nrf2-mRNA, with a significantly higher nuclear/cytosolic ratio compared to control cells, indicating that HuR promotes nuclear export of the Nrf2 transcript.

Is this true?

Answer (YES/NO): YES